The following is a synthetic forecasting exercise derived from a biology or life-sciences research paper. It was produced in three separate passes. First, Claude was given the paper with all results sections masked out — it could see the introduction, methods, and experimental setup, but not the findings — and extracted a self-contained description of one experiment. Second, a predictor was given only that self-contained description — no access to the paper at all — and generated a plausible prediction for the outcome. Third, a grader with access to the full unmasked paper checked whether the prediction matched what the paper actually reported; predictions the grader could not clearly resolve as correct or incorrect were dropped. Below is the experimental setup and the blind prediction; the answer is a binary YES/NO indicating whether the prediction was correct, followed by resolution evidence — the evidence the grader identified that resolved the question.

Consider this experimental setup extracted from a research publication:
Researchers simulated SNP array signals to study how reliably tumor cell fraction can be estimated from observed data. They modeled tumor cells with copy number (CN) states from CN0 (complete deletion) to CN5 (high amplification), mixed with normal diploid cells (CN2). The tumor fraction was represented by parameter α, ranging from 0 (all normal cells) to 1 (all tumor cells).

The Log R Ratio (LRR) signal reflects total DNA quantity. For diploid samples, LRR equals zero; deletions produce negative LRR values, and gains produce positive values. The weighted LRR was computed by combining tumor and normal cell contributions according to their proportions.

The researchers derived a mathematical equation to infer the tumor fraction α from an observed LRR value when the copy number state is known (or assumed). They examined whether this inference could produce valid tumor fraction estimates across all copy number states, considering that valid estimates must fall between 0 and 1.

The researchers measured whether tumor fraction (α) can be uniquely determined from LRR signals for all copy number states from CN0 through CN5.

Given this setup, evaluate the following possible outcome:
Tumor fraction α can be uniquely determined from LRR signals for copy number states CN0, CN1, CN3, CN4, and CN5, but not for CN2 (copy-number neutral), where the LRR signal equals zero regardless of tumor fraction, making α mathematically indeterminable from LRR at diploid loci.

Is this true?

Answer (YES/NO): NO